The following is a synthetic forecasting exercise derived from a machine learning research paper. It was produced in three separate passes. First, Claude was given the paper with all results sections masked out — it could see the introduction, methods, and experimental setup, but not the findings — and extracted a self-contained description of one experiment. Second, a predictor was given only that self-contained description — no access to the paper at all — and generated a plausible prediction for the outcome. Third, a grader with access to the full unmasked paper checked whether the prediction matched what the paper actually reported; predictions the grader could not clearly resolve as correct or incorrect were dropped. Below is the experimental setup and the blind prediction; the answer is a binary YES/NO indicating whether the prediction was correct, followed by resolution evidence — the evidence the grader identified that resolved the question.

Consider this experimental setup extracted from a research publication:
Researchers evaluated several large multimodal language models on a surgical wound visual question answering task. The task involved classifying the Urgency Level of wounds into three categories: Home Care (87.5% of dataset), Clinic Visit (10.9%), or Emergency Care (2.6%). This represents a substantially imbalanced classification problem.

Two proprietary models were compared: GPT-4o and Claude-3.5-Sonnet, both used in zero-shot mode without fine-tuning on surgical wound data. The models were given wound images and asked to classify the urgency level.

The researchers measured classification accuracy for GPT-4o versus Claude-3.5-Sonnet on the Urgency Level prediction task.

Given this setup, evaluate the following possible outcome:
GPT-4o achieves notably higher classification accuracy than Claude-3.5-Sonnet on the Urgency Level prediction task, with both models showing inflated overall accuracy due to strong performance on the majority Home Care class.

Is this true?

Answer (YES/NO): NO